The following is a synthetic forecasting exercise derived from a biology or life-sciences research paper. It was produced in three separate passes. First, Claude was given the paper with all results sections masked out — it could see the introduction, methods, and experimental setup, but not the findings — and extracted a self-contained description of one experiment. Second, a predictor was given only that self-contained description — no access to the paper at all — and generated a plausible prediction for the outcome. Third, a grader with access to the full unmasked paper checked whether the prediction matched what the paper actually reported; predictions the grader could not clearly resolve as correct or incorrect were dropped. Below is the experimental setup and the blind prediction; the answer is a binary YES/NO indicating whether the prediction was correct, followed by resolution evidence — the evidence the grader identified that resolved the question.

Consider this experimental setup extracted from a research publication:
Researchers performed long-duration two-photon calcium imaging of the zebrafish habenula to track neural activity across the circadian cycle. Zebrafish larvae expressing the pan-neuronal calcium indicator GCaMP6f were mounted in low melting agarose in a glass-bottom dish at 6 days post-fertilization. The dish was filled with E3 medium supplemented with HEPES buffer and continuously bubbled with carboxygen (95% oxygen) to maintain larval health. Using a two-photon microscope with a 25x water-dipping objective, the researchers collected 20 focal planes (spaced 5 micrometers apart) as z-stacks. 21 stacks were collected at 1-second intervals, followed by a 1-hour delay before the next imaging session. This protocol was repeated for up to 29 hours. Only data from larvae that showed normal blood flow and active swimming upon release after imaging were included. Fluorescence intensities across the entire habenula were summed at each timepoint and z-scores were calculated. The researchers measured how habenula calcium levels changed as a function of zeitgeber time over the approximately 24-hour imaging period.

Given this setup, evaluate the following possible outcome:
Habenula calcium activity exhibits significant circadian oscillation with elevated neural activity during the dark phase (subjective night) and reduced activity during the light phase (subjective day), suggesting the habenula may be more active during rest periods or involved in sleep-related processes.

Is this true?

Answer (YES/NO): NO